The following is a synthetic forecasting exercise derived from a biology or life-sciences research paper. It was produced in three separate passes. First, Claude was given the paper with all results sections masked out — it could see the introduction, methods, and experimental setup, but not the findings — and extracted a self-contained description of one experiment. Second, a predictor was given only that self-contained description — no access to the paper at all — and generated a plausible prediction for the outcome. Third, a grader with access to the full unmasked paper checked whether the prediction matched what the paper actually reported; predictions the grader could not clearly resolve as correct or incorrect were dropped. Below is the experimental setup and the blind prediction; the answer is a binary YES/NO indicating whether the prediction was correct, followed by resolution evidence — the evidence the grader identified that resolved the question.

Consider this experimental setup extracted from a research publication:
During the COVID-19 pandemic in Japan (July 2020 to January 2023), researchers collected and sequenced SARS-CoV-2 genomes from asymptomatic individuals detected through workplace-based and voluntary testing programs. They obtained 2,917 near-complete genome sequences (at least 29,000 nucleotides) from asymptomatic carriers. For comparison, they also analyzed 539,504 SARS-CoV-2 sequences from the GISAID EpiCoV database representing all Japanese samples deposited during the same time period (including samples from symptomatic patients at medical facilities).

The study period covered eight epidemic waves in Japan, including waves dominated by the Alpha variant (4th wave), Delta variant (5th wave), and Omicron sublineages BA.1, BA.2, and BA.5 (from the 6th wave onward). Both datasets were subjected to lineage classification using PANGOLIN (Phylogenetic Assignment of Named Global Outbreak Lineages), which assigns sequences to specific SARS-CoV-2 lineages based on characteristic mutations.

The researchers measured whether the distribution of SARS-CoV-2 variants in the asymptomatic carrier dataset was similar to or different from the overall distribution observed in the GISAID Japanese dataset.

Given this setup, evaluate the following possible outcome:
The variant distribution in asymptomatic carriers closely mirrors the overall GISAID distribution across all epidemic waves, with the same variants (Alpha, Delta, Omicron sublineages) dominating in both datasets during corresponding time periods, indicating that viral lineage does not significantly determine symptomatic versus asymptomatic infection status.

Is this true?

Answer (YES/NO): YES